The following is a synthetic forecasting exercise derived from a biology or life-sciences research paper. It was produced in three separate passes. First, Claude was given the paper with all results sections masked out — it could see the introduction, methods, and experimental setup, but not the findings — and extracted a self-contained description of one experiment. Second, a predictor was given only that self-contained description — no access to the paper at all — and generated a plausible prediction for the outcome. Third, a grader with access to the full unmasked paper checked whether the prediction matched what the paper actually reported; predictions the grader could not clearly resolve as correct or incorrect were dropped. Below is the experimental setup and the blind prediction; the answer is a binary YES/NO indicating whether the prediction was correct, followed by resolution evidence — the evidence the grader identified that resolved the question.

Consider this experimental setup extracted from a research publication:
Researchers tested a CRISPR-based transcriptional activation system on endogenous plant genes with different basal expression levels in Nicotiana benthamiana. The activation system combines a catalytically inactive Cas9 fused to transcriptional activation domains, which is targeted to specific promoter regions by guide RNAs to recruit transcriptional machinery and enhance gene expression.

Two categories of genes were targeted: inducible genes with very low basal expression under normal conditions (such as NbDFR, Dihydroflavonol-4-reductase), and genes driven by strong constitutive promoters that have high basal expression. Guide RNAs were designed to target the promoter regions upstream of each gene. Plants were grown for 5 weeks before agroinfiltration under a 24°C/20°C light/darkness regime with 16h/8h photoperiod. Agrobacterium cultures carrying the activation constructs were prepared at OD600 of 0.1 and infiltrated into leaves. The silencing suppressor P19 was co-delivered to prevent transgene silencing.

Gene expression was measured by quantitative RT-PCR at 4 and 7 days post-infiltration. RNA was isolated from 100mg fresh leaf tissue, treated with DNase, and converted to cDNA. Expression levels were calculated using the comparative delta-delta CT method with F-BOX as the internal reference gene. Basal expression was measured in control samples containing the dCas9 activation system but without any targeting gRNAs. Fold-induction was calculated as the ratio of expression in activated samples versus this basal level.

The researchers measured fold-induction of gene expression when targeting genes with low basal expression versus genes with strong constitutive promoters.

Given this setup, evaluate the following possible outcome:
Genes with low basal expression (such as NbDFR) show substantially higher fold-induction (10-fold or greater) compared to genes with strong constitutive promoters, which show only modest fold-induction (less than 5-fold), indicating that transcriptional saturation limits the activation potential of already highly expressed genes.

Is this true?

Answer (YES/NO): NO